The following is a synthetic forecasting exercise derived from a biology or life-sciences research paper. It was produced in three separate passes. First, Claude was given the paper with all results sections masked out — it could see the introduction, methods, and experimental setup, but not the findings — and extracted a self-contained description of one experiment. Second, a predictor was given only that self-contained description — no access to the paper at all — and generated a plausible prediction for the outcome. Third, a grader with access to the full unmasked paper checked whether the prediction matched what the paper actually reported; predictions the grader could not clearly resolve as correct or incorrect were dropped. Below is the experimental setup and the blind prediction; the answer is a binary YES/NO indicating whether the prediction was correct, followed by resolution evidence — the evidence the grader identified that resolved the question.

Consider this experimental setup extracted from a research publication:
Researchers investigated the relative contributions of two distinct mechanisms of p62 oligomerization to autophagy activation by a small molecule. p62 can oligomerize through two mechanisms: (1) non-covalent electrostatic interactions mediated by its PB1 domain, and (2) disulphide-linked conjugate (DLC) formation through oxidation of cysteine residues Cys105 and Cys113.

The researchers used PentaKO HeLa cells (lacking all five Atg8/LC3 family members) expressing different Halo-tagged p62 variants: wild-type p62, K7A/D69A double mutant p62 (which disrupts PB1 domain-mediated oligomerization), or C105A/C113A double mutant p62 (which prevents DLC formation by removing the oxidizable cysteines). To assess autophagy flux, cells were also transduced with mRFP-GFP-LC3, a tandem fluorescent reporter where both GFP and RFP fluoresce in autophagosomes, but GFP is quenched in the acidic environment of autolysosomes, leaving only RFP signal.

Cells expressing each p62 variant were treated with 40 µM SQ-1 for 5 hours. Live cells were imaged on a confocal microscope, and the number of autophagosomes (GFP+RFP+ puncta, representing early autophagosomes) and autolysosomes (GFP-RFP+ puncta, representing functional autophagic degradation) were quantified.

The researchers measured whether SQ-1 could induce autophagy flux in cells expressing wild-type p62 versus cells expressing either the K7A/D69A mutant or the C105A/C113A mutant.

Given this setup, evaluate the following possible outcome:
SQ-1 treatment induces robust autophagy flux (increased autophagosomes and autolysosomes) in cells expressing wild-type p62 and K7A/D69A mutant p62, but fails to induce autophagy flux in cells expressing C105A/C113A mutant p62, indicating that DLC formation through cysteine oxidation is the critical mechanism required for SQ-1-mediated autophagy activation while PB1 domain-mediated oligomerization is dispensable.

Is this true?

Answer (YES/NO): NO